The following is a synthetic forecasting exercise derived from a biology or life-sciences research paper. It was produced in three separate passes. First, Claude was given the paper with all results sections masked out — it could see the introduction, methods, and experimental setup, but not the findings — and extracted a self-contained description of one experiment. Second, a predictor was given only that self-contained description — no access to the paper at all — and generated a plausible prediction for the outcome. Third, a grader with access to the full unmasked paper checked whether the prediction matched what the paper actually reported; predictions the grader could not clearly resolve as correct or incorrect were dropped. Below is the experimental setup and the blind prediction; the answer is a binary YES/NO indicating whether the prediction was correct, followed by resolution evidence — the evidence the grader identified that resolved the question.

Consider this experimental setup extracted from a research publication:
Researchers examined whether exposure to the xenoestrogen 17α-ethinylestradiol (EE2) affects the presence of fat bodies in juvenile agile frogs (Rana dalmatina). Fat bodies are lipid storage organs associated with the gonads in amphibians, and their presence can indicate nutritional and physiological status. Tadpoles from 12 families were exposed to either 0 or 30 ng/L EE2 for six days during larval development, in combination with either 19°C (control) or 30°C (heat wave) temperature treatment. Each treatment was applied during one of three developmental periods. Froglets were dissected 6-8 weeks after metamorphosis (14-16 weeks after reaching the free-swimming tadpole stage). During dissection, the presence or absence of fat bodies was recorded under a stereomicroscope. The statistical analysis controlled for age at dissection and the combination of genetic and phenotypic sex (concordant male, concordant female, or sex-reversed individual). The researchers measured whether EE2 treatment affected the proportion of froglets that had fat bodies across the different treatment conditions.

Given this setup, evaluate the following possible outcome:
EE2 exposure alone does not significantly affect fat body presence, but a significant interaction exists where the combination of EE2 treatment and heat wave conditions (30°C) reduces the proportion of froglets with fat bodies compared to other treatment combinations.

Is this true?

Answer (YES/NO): NO